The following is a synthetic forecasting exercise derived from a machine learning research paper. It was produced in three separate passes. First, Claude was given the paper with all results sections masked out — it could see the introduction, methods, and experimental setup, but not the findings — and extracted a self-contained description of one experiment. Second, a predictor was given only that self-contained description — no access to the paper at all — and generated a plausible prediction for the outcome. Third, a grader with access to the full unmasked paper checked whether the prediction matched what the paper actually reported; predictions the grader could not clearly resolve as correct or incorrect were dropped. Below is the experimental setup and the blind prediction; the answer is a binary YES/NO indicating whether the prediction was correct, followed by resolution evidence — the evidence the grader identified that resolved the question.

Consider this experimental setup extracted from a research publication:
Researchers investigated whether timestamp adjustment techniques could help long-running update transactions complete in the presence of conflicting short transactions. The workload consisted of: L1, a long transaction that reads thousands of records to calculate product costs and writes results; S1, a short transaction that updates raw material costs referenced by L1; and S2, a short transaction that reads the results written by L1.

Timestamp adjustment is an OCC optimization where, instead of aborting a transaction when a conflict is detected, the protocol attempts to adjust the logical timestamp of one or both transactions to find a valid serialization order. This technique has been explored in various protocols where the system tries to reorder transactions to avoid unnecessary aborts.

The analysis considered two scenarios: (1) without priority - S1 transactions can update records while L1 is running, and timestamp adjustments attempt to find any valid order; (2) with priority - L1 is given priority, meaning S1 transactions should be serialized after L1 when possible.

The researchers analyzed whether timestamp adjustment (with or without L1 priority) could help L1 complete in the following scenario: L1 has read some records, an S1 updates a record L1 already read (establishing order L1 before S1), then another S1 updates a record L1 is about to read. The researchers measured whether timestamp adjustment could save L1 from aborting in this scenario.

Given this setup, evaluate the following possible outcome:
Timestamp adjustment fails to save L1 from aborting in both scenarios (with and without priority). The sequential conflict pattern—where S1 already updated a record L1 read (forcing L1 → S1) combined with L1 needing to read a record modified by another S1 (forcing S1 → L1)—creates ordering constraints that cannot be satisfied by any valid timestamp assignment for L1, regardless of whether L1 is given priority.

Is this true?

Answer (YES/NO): YES